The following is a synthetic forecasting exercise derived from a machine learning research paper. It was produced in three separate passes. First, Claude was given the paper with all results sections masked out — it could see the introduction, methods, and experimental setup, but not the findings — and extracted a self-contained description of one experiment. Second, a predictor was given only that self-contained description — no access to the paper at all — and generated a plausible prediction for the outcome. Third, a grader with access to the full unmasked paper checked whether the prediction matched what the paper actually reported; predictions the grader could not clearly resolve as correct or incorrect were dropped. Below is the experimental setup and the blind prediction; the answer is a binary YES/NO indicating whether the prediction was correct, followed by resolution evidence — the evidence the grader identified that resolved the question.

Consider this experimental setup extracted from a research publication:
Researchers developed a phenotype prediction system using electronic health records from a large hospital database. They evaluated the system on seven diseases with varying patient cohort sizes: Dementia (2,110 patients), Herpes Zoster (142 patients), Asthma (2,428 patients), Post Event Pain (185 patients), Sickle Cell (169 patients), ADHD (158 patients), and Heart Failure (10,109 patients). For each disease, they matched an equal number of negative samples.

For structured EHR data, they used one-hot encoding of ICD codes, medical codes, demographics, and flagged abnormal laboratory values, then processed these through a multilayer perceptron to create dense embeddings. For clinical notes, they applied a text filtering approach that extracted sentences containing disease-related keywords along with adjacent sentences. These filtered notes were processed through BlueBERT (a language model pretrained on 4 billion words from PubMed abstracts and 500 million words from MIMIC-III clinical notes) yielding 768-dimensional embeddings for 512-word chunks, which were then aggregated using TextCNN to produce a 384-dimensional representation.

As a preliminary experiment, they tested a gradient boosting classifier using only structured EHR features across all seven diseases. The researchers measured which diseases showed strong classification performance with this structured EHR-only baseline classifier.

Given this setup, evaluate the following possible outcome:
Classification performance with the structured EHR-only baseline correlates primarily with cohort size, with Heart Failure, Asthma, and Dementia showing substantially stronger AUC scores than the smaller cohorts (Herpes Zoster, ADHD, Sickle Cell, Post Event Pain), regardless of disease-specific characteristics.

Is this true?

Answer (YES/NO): NO